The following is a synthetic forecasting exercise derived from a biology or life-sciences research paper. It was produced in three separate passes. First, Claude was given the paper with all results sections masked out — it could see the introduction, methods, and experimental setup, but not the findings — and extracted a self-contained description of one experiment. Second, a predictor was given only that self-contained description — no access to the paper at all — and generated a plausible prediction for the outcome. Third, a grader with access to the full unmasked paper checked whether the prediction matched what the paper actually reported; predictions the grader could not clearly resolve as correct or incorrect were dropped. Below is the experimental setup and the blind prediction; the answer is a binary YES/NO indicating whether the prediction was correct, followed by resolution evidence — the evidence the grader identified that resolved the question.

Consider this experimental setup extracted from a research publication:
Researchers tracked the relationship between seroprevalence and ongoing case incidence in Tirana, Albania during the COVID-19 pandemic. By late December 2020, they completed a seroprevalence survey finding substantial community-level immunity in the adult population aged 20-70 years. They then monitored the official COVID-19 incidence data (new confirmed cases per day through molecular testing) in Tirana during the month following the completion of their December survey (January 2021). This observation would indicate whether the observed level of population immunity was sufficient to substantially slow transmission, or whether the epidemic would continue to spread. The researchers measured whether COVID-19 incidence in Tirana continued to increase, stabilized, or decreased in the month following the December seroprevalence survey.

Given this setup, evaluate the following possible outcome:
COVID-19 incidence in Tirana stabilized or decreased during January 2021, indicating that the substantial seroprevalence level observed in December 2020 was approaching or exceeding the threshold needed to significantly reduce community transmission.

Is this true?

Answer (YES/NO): NO